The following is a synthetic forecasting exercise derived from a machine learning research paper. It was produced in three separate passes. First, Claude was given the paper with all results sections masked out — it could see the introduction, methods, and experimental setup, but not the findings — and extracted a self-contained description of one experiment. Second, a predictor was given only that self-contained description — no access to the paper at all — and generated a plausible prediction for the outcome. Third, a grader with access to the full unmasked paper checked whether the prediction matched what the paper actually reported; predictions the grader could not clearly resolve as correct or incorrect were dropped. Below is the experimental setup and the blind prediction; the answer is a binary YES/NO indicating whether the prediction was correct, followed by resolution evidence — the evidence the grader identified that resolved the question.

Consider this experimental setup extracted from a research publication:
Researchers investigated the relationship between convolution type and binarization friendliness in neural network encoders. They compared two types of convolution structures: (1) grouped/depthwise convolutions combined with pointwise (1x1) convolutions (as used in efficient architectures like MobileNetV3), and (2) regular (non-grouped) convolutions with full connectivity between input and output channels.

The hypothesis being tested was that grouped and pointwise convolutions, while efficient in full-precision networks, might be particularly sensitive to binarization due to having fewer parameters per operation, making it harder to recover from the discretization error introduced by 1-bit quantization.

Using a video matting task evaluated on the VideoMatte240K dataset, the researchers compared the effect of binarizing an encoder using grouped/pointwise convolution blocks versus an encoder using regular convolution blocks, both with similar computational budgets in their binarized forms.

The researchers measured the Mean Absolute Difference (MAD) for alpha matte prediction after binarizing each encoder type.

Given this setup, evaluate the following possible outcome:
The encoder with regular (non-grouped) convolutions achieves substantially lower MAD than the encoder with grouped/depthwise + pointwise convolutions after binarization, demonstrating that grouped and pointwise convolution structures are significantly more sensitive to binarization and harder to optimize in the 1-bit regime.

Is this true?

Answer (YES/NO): YES